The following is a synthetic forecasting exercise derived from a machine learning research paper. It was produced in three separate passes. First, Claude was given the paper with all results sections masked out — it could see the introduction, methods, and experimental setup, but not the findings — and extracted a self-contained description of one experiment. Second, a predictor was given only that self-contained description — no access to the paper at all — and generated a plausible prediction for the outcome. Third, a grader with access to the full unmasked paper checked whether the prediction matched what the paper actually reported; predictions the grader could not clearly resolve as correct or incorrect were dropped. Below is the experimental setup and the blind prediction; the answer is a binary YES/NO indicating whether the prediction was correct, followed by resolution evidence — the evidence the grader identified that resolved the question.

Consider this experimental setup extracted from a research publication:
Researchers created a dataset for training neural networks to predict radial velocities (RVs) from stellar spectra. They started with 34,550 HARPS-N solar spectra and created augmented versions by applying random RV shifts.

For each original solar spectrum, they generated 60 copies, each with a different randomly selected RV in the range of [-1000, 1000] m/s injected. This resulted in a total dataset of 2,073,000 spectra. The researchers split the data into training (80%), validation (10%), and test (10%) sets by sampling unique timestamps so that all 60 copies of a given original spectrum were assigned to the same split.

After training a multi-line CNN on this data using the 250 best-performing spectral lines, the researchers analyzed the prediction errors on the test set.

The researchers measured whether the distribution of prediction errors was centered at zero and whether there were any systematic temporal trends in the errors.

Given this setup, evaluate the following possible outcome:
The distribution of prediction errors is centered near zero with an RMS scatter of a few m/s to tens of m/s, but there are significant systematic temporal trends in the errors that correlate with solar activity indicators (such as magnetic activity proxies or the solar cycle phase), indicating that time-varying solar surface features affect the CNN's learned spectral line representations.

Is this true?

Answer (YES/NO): NO